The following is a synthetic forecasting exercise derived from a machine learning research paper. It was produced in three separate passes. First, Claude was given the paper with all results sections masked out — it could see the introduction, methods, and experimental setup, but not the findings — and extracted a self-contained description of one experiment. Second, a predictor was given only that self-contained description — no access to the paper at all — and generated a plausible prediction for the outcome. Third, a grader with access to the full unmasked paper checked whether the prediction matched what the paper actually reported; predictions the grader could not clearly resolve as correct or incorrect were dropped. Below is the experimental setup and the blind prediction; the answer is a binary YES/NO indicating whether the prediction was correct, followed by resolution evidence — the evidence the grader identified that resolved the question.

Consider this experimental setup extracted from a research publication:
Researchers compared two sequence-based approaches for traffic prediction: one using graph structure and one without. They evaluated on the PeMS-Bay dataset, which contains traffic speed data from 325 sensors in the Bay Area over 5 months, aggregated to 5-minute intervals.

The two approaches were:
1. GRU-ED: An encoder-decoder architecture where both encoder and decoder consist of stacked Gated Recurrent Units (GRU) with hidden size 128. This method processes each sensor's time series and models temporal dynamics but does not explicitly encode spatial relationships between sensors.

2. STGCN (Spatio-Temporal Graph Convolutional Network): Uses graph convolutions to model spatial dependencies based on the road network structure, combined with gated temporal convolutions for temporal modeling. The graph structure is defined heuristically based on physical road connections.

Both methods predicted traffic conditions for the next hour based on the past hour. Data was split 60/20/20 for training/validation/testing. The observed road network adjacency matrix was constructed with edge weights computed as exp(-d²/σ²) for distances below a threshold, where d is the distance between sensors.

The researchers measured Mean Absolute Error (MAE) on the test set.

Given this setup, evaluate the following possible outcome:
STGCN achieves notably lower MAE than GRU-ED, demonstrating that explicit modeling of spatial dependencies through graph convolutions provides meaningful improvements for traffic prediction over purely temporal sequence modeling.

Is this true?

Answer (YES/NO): YES